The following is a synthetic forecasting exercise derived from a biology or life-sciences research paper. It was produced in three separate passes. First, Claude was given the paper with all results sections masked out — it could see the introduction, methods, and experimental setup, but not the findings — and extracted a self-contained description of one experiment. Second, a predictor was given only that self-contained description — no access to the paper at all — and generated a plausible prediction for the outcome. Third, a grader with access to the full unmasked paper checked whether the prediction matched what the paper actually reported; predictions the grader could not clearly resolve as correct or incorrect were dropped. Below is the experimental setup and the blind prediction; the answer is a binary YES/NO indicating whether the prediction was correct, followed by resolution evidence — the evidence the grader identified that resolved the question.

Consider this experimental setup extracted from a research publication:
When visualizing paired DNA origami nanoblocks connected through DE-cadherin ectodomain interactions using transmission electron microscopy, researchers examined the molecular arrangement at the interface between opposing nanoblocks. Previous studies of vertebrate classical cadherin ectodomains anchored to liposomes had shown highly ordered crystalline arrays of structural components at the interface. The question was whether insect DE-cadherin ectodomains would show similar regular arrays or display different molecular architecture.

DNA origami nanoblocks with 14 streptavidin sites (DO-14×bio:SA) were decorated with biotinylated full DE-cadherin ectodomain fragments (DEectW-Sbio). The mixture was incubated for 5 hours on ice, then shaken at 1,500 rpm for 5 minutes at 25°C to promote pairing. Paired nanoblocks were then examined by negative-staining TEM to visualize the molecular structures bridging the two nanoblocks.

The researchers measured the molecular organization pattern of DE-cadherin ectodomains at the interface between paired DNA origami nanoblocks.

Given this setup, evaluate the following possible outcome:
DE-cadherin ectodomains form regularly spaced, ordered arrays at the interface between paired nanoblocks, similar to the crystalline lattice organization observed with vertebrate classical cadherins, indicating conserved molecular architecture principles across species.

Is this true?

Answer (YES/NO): NO